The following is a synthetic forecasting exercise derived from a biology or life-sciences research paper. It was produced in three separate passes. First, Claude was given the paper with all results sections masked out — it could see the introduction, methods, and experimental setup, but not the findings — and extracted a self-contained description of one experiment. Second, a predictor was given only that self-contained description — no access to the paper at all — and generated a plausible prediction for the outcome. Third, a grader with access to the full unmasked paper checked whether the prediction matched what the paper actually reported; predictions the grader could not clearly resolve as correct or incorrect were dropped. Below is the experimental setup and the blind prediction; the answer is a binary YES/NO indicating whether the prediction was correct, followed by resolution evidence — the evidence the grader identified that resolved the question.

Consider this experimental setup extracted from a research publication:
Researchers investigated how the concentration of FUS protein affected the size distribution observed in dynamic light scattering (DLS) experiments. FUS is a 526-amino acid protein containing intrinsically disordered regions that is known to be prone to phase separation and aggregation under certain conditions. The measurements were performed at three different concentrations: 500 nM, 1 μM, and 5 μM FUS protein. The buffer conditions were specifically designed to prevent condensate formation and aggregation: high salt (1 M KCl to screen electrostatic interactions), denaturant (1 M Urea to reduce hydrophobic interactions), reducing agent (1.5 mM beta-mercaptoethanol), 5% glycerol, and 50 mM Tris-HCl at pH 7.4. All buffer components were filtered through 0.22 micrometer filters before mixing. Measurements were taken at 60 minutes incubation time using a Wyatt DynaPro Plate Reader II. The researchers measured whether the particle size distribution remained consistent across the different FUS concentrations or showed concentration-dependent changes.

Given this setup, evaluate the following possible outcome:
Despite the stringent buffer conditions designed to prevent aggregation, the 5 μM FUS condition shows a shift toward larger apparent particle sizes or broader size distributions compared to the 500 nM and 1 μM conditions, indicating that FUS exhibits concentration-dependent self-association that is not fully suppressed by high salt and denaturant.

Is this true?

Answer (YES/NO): NO